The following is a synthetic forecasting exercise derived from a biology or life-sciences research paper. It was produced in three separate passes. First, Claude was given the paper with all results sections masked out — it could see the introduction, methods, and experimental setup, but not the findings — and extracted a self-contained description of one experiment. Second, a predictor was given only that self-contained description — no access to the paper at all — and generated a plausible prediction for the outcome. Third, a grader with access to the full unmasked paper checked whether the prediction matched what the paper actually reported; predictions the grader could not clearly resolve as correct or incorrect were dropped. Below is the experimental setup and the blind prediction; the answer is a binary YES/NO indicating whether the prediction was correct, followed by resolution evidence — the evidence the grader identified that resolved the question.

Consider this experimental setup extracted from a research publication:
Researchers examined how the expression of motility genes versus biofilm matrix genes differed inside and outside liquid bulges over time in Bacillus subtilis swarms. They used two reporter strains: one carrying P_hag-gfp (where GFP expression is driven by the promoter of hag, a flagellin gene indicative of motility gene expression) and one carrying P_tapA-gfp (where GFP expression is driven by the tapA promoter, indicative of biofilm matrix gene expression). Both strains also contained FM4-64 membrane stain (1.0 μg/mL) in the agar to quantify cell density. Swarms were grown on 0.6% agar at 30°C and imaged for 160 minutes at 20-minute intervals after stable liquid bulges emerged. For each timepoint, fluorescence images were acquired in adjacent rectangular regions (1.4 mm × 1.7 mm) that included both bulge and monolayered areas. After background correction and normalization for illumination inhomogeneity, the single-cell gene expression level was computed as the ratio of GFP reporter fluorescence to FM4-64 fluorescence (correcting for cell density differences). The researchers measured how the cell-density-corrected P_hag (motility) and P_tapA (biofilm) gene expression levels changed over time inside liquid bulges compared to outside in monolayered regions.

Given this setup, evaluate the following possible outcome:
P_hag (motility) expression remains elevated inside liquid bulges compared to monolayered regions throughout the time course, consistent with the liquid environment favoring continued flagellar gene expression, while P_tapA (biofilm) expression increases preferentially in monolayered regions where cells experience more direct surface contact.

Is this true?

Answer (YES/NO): NO